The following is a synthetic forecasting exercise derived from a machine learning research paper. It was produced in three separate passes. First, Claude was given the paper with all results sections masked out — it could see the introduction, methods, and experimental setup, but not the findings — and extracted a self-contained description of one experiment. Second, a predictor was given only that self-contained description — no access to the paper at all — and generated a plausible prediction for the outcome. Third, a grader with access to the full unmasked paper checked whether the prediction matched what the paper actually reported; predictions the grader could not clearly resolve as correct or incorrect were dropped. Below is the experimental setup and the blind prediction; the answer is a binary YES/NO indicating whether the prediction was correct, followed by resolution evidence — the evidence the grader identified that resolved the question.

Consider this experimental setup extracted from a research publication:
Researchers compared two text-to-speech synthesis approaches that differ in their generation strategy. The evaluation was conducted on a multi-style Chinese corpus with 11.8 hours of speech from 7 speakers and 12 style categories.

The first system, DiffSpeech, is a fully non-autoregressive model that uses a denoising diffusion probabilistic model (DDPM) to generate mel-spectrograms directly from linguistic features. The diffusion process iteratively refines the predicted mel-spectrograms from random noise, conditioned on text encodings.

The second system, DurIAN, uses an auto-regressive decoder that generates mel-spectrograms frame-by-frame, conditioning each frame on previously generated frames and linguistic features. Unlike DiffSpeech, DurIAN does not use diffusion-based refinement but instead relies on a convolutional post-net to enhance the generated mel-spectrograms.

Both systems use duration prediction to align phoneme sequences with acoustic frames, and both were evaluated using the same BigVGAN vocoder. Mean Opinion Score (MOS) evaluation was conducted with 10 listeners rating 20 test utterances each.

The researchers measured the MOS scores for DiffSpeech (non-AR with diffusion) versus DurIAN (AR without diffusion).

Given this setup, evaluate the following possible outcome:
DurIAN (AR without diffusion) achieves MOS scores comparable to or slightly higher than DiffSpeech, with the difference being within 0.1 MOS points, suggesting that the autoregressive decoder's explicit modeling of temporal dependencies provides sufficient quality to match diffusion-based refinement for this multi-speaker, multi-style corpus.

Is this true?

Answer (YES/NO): NO